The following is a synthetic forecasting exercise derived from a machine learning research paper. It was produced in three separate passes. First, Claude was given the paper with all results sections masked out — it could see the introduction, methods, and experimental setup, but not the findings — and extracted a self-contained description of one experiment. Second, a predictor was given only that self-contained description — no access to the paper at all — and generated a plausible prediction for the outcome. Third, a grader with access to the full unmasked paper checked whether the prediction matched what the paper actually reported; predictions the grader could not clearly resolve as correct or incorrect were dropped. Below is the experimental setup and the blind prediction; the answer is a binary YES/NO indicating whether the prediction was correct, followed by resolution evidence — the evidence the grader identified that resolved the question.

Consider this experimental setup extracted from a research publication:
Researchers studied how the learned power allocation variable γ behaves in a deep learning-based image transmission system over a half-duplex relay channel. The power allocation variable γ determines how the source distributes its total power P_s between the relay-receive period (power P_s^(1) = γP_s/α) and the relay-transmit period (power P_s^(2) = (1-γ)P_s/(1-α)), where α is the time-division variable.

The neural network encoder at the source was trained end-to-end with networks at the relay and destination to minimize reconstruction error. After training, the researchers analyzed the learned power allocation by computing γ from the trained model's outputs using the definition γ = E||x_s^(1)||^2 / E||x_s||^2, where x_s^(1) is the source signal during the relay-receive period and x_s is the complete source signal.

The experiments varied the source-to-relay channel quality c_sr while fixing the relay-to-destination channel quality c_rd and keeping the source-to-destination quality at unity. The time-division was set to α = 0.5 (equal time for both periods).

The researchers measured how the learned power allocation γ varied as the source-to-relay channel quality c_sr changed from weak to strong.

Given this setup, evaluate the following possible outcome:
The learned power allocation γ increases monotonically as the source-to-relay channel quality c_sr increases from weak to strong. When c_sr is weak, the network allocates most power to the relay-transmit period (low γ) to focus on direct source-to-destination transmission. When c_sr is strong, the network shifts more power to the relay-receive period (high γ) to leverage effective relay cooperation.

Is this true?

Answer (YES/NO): NO